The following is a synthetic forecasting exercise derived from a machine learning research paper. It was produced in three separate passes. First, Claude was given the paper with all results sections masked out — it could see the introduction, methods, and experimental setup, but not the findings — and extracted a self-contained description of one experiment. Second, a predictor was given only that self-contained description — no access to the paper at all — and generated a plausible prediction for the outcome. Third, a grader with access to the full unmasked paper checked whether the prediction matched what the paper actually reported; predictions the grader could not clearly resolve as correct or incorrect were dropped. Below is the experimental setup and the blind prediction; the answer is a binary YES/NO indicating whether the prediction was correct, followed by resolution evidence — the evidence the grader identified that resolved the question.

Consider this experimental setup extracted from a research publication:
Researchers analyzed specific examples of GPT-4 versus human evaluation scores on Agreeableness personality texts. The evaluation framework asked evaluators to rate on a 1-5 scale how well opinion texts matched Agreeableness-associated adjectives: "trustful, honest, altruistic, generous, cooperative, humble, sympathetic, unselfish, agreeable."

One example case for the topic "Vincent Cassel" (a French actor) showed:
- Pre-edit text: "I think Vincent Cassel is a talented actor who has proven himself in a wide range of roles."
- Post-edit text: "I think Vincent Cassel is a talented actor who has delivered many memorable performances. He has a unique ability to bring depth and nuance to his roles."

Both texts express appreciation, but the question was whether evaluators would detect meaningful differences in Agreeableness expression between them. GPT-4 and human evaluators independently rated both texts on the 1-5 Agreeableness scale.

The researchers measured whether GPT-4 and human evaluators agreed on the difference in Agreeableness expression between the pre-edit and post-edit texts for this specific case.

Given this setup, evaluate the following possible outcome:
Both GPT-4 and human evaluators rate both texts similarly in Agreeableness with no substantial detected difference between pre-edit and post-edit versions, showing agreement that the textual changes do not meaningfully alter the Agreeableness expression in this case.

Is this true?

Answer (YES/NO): YES